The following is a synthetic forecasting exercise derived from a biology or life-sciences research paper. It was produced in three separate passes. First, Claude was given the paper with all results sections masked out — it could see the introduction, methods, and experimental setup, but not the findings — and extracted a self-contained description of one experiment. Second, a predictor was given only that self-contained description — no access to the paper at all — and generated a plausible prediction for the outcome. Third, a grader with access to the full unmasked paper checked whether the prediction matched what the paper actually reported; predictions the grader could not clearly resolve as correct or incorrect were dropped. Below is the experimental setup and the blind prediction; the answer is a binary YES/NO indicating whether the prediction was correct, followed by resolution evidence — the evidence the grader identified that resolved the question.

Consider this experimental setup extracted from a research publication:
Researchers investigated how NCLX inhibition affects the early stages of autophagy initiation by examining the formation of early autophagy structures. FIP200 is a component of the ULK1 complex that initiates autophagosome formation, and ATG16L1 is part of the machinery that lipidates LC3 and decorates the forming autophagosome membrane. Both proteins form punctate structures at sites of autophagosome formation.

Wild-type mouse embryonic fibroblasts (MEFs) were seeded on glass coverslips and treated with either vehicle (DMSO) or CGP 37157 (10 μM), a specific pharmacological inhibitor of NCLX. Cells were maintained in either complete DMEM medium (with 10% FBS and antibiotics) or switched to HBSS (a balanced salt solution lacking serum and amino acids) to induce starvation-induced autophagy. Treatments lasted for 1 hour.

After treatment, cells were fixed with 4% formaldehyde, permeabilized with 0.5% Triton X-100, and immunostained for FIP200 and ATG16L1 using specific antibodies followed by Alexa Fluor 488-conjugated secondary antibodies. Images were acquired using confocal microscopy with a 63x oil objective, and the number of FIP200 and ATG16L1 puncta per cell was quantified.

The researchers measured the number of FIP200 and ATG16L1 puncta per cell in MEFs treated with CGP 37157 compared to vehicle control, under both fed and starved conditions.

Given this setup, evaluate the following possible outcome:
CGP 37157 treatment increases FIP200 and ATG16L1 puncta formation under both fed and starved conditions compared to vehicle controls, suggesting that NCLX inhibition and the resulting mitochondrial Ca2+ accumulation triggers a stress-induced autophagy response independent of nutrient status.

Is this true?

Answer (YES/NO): NO